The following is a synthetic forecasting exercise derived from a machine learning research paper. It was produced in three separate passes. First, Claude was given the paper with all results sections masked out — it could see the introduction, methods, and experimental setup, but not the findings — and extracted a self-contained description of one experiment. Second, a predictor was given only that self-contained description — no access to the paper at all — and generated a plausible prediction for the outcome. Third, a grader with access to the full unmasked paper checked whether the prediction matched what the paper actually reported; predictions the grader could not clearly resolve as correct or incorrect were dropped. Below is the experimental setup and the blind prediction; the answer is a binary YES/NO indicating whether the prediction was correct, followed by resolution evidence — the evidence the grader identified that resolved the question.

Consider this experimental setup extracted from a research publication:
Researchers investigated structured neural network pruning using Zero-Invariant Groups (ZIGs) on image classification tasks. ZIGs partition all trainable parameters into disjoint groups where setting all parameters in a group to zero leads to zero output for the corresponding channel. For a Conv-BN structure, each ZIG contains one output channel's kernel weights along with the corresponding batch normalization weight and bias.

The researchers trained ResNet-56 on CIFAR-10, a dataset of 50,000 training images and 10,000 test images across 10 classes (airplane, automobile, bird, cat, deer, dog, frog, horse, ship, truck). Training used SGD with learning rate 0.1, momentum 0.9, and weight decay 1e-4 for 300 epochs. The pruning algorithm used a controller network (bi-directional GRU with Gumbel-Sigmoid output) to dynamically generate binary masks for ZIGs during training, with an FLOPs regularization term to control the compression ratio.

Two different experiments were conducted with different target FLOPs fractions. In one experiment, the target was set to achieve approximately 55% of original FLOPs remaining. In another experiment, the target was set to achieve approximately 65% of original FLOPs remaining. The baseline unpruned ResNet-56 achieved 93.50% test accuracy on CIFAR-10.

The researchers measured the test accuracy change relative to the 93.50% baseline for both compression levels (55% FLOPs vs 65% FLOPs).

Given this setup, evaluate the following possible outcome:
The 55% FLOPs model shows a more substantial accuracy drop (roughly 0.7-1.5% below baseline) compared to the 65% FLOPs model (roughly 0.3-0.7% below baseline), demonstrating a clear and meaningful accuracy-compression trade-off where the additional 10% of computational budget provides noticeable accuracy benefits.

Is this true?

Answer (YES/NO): NO